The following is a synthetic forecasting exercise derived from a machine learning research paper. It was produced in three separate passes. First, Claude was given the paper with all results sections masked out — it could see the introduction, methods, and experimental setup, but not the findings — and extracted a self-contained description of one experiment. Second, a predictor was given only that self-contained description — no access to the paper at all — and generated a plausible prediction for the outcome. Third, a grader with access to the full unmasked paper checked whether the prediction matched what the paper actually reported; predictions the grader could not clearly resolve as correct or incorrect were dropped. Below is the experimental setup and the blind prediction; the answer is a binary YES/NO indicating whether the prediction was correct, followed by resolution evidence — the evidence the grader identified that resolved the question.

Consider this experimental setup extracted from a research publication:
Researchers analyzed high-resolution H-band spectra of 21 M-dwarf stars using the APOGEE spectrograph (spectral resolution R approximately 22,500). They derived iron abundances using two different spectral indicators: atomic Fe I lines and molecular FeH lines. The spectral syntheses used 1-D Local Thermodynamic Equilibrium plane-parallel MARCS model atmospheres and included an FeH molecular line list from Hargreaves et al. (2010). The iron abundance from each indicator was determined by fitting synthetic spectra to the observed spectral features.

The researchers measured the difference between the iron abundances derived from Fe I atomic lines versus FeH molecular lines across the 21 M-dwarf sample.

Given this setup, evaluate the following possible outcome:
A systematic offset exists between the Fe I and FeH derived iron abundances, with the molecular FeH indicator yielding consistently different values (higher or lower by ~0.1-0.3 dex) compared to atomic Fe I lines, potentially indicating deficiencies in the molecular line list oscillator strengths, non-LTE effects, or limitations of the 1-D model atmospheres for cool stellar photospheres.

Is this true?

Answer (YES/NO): YES